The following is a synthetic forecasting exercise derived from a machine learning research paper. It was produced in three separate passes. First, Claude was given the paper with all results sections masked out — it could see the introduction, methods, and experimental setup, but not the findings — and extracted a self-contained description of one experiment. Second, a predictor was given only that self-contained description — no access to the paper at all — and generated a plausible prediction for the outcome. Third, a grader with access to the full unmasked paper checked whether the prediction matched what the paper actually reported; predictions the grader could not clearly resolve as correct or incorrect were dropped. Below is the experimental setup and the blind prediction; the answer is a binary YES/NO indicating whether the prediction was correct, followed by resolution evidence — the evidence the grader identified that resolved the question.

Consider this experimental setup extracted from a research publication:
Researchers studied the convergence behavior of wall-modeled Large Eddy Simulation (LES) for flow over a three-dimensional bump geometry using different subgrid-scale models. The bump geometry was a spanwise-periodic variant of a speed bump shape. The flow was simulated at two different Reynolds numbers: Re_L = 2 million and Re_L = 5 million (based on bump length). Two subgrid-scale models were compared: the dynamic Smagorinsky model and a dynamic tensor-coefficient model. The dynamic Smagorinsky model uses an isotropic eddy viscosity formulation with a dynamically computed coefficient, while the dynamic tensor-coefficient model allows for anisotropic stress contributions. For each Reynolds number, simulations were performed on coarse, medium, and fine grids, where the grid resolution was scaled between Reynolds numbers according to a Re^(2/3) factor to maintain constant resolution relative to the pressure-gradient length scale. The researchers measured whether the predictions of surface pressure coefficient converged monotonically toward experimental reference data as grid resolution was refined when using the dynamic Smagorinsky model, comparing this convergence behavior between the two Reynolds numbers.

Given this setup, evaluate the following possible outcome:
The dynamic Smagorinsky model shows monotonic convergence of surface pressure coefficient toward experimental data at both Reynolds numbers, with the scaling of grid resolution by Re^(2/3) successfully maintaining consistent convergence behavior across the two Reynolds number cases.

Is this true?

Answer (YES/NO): NO